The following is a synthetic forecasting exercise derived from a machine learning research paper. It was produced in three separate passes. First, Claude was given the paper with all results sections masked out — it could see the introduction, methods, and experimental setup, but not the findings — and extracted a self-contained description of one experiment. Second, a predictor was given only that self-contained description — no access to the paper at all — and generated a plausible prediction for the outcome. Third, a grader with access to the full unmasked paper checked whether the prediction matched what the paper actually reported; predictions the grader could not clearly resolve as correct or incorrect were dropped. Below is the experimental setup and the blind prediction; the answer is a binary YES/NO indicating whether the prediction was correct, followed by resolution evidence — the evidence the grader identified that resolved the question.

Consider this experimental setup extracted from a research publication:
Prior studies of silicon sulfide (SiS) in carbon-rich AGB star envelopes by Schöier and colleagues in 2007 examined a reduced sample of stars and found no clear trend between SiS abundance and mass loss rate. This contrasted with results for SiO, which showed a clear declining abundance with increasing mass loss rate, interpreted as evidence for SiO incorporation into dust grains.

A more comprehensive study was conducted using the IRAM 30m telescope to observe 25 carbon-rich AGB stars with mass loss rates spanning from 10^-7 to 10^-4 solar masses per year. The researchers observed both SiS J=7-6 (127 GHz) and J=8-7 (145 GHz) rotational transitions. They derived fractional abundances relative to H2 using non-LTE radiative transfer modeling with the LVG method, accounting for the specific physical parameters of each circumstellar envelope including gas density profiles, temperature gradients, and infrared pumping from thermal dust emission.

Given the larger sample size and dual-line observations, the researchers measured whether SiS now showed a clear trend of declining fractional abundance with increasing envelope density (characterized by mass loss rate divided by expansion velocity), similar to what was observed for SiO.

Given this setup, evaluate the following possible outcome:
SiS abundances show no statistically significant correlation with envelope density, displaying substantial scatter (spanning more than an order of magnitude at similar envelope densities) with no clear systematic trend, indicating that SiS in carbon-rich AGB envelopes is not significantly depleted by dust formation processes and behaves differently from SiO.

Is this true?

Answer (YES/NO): NO